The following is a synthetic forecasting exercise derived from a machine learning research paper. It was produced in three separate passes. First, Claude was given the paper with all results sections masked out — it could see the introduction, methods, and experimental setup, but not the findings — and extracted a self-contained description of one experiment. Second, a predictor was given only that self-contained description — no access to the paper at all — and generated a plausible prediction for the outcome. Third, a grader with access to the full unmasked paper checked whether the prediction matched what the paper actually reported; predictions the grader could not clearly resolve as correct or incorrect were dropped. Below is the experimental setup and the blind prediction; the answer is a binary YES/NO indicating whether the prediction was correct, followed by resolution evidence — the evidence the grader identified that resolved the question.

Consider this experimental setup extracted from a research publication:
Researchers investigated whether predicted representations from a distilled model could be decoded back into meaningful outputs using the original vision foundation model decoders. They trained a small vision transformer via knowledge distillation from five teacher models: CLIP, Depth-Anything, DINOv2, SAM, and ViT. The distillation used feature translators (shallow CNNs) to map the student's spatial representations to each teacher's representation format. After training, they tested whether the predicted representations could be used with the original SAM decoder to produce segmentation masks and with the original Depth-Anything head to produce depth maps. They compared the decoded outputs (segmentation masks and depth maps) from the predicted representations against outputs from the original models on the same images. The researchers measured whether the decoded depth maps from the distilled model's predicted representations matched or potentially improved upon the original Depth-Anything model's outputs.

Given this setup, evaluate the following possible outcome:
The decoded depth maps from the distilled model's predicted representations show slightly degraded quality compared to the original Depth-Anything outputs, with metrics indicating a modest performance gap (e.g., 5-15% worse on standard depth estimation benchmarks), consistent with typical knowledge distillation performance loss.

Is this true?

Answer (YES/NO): NO